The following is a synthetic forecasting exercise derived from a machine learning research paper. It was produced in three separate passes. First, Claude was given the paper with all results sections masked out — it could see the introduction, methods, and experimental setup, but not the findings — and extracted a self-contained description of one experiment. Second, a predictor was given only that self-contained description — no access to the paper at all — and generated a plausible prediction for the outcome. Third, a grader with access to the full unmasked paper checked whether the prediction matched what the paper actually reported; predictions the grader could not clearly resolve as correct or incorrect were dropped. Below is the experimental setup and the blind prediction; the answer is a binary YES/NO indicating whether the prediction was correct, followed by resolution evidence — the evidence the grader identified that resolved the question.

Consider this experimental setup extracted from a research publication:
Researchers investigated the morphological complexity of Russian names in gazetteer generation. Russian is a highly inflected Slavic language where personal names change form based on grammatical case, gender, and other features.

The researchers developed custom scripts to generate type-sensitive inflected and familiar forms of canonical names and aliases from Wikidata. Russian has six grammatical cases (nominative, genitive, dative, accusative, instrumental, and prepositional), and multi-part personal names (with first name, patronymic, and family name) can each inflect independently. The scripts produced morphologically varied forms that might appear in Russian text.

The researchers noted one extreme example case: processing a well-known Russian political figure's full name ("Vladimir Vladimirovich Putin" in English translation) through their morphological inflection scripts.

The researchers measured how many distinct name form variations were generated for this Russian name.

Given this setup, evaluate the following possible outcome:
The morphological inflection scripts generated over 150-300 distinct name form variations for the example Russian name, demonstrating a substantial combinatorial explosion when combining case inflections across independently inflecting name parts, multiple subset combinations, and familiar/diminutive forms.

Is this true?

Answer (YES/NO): NO